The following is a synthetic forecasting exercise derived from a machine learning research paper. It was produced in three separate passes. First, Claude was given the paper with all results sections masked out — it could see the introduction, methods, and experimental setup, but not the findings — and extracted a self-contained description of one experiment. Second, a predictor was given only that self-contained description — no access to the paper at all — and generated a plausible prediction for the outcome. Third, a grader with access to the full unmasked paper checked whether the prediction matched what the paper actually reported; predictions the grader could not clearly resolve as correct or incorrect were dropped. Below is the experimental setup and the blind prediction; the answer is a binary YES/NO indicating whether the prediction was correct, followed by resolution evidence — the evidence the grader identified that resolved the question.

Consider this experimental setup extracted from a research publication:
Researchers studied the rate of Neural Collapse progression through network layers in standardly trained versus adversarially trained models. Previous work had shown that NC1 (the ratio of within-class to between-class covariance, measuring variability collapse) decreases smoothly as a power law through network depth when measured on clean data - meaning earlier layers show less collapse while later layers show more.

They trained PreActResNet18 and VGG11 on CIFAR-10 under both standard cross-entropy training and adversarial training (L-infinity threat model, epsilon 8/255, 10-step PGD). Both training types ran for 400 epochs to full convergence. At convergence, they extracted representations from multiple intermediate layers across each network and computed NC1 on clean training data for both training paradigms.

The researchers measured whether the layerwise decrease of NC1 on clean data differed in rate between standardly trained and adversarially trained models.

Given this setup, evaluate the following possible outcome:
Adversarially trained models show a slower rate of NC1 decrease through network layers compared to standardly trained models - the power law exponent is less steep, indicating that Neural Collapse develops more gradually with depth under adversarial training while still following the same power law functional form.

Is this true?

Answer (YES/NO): YES